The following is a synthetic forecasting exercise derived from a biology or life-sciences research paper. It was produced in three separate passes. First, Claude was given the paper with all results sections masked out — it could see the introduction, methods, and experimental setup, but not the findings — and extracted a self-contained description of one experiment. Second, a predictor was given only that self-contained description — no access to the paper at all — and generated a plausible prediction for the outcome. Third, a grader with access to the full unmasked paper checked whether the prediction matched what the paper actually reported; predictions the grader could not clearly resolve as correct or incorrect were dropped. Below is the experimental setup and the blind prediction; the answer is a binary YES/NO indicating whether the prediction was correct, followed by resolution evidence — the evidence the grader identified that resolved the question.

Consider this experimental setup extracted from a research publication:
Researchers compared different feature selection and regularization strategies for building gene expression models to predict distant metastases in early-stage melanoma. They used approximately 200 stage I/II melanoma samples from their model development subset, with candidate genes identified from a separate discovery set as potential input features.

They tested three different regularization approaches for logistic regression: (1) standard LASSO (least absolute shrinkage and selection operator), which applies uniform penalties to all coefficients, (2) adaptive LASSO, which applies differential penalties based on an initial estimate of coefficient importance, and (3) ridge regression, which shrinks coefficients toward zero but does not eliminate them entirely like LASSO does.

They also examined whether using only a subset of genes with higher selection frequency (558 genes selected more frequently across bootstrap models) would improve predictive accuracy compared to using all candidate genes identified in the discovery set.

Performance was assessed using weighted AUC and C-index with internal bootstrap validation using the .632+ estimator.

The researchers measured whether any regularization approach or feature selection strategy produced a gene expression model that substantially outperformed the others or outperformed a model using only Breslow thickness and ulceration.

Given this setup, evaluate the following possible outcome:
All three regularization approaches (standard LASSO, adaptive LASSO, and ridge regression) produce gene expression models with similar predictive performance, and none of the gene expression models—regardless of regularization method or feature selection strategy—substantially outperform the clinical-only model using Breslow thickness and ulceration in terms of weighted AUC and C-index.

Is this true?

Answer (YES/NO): YES